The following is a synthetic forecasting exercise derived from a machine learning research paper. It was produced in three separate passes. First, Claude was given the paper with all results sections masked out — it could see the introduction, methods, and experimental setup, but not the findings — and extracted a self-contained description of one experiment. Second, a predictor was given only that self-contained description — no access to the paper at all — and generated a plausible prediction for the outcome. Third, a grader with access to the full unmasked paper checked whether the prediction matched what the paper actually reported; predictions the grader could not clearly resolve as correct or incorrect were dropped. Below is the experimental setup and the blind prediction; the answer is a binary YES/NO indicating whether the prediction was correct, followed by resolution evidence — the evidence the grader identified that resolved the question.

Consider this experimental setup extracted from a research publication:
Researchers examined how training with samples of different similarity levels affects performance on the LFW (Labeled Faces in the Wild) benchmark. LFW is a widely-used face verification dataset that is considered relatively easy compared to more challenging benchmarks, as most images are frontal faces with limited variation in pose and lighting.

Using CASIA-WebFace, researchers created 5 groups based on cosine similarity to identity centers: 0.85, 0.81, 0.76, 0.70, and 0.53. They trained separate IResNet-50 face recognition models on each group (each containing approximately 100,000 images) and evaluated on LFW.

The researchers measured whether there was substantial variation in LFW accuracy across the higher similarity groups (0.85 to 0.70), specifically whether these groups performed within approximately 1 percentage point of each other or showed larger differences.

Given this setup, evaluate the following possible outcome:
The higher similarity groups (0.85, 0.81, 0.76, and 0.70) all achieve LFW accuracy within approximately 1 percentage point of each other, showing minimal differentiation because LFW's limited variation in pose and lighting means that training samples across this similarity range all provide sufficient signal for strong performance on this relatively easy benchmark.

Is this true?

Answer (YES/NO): YES